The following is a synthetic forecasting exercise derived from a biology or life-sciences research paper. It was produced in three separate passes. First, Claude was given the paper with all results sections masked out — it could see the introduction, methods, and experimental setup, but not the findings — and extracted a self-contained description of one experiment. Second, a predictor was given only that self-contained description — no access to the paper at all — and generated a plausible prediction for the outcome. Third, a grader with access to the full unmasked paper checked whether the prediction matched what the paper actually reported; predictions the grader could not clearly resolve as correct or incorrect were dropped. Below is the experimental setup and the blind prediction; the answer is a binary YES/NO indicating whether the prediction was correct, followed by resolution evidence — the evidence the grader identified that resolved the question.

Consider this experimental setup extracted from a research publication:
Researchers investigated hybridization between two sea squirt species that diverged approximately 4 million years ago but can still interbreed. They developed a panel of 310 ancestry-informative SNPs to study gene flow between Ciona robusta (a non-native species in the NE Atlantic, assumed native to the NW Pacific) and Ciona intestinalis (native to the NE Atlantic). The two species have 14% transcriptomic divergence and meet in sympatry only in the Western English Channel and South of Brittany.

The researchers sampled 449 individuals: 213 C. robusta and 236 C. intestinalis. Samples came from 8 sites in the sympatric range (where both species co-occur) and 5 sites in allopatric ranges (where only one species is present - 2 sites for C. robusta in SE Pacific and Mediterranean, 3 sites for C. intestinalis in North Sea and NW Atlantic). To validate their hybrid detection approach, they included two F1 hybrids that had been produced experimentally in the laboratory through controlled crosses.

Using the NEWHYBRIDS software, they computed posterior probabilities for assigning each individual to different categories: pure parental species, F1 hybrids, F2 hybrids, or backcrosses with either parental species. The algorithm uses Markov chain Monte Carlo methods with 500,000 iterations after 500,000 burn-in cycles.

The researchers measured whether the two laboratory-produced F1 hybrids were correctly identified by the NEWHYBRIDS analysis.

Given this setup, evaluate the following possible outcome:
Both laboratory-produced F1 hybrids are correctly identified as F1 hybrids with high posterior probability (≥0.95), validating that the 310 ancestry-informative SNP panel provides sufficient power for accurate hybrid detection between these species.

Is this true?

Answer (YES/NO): YES